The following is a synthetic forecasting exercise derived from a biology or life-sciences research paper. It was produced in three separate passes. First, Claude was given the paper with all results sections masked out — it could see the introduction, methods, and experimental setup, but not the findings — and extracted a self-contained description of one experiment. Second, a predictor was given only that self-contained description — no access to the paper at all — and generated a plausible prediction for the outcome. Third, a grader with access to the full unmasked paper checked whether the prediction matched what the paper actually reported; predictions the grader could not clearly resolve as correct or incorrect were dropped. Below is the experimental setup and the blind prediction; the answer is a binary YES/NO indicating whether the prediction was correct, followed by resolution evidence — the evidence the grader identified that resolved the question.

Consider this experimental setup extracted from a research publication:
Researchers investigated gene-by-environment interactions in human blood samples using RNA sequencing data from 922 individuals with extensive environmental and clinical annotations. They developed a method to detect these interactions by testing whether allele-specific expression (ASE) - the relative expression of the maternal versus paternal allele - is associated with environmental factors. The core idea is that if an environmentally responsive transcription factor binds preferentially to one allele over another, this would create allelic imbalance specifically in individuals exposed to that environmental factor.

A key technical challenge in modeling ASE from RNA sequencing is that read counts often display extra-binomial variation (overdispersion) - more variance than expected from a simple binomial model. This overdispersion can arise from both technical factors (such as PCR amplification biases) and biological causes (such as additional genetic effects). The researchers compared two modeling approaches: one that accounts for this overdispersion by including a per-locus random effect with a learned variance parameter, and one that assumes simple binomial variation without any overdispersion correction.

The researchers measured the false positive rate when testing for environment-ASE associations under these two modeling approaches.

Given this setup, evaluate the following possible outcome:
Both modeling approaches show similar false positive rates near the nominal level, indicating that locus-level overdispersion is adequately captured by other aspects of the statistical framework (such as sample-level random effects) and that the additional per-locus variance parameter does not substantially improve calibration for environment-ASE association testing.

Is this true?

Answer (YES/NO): NO